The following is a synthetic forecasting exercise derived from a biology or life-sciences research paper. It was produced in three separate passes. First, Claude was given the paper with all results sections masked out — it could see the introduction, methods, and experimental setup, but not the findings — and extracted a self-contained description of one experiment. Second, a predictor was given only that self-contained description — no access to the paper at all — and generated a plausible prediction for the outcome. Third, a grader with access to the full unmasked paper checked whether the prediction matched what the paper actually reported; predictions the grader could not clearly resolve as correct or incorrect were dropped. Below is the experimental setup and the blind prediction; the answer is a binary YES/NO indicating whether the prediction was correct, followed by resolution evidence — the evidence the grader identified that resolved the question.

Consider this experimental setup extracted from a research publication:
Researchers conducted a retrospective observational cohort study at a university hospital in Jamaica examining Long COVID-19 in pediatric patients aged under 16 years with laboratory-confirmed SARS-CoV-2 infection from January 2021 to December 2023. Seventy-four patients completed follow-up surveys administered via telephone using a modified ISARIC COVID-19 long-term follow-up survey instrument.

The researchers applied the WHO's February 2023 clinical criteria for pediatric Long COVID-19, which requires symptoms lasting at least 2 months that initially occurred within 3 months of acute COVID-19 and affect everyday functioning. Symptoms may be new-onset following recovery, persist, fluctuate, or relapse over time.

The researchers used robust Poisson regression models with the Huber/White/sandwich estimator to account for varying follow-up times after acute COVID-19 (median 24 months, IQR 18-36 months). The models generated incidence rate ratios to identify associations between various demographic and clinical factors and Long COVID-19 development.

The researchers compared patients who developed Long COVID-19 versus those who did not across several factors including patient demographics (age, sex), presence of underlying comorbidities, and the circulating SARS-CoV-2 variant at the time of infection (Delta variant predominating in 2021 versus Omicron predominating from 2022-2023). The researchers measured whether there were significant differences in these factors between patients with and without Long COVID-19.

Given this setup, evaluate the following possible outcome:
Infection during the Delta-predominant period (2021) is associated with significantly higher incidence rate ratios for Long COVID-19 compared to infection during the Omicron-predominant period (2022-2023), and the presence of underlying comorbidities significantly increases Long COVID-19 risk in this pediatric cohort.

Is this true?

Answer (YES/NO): NO